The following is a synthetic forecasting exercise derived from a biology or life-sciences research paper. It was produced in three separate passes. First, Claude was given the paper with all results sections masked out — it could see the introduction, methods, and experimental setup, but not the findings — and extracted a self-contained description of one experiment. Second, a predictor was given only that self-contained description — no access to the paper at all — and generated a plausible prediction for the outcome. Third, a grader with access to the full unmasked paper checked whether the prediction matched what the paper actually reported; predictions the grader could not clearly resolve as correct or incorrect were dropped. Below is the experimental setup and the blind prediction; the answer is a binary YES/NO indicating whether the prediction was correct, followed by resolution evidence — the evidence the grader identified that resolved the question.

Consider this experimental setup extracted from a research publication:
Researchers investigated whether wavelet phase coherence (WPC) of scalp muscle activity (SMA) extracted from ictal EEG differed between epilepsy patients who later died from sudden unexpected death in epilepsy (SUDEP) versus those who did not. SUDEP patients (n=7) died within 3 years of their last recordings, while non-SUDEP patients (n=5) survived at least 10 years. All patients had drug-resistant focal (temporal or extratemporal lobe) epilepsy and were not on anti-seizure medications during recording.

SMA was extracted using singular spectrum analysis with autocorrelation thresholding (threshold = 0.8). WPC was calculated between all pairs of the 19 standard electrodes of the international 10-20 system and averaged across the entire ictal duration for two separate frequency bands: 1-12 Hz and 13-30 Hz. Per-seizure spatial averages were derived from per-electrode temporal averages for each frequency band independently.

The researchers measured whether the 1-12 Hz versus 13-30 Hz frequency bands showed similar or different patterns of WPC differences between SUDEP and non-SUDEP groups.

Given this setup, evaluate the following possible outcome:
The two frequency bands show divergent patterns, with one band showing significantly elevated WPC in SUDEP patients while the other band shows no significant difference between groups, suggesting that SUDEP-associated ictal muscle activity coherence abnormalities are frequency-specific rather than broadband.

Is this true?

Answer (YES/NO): NO